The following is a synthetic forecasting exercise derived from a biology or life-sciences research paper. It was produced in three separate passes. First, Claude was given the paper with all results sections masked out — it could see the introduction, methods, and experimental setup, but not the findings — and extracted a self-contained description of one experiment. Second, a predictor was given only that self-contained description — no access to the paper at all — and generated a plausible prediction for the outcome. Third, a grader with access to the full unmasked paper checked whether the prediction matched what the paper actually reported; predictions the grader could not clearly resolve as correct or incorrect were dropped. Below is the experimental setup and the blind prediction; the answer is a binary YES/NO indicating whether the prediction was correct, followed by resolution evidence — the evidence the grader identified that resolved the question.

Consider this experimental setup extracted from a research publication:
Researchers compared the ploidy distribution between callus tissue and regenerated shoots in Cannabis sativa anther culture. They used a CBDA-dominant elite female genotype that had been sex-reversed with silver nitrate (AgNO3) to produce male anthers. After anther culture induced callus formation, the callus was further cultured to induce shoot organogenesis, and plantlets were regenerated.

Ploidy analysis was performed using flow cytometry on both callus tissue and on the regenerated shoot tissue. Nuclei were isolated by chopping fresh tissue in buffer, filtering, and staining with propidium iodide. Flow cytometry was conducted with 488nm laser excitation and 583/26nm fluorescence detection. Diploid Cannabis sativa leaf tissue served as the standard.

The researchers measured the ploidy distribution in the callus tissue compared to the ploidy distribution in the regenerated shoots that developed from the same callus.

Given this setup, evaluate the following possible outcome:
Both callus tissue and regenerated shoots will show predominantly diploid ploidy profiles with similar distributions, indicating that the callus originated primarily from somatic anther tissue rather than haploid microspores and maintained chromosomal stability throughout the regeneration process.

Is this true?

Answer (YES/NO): NO